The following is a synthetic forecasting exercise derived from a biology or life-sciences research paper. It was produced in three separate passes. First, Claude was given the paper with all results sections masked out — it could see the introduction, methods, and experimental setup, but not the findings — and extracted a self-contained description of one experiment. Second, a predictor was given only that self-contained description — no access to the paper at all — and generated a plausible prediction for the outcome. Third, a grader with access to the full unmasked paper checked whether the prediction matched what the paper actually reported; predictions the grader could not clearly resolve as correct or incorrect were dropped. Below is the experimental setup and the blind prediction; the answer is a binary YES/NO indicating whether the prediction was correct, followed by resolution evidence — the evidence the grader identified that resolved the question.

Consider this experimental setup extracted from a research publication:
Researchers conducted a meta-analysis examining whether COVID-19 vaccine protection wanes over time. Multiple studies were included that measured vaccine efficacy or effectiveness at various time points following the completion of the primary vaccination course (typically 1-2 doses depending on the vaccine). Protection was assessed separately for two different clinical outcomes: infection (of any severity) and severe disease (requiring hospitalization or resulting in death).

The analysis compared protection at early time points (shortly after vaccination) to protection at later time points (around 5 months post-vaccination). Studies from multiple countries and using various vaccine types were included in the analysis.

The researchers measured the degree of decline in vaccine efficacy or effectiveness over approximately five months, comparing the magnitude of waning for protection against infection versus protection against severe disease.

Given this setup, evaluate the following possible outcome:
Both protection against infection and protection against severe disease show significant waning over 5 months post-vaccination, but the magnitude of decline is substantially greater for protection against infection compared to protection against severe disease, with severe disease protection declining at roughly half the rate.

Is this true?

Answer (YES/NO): YES